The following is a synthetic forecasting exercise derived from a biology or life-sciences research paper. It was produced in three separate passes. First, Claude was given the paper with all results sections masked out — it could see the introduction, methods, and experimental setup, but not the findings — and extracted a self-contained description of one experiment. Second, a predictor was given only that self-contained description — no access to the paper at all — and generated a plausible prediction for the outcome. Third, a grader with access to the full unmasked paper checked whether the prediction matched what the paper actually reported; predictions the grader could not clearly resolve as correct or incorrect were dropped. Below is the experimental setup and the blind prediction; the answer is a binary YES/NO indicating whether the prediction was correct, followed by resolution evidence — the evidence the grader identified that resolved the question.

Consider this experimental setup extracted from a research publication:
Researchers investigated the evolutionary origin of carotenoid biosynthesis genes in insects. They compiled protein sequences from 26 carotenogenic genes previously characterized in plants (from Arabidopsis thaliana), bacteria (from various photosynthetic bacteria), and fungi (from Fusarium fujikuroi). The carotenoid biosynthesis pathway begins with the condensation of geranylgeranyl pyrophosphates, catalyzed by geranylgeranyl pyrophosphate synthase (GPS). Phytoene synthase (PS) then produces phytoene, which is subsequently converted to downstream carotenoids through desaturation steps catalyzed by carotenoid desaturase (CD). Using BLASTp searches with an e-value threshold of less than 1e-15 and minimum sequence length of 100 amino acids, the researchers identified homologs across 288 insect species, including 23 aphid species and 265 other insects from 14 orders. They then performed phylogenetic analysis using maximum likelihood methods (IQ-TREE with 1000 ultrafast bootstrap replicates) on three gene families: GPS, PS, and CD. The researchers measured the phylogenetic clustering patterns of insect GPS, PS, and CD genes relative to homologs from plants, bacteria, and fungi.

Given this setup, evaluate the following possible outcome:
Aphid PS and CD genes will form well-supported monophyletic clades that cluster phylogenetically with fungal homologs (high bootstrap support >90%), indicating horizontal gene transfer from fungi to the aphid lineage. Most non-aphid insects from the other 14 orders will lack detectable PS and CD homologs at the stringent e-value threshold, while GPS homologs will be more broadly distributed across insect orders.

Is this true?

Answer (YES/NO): NO